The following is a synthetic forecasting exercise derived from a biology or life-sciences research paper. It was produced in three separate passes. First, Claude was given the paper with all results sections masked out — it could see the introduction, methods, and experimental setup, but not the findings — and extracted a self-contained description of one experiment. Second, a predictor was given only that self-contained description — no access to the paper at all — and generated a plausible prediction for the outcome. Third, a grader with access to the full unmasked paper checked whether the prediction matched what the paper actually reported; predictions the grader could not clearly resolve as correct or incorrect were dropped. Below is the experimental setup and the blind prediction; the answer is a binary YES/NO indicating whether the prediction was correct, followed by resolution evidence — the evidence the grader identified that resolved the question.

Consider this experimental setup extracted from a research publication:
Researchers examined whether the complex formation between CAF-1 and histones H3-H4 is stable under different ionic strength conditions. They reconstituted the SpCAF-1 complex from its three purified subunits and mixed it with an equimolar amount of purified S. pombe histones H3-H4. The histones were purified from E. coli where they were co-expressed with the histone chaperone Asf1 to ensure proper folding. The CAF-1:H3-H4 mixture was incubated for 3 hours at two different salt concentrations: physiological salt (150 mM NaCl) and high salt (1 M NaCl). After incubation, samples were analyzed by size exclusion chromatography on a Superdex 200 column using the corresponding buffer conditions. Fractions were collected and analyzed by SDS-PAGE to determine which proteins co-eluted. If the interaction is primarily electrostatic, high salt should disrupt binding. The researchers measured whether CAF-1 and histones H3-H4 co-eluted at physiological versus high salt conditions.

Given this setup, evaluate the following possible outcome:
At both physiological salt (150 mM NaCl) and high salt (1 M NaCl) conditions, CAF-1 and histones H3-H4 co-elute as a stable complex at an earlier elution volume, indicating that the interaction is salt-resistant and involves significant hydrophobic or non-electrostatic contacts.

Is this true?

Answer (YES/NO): YES